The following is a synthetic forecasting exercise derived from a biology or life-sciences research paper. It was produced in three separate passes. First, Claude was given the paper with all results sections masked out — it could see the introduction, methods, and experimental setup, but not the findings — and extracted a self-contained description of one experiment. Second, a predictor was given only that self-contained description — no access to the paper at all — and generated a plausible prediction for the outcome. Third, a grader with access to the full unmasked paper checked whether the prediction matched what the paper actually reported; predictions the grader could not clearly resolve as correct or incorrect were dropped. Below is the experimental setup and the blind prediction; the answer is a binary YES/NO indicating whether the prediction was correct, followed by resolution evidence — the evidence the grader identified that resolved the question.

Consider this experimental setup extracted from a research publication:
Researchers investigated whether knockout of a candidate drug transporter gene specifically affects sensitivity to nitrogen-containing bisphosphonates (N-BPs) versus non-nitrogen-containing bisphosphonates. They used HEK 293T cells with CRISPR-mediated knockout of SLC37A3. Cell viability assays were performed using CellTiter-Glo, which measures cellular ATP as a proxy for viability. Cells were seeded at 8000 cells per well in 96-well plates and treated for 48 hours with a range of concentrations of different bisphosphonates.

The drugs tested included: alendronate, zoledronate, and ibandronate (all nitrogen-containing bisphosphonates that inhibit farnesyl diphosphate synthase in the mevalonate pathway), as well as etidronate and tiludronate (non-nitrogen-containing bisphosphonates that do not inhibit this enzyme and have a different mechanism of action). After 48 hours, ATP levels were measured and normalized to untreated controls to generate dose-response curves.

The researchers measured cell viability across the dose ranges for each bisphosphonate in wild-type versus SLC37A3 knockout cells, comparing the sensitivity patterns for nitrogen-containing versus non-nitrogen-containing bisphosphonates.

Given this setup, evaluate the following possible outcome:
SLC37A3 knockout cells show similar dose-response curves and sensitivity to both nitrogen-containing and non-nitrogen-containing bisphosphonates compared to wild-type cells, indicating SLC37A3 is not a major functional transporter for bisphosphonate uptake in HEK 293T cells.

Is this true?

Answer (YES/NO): NO